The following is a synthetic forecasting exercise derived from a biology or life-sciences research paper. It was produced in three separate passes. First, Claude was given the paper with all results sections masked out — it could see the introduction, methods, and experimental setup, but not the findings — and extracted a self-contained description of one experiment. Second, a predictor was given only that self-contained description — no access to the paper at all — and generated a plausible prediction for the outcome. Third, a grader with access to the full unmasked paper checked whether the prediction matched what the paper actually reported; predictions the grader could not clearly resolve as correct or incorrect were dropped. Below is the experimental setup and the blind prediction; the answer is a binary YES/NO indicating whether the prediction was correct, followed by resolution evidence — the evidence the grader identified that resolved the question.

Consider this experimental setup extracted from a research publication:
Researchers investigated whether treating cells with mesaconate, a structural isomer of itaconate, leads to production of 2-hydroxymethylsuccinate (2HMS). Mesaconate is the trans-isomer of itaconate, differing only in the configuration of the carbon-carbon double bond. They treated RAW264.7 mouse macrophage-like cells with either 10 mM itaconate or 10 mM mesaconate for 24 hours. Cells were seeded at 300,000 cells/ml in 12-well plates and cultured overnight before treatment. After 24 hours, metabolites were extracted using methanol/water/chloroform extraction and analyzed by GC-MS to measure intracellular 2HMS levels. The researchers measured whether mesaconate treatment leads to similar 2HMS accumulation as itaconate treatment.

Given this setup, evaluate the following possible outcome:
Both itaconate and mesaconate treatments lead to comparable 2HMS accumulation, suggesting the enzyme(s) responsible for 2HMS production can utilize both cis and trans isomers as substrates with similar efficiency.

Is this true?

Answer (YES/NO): NO